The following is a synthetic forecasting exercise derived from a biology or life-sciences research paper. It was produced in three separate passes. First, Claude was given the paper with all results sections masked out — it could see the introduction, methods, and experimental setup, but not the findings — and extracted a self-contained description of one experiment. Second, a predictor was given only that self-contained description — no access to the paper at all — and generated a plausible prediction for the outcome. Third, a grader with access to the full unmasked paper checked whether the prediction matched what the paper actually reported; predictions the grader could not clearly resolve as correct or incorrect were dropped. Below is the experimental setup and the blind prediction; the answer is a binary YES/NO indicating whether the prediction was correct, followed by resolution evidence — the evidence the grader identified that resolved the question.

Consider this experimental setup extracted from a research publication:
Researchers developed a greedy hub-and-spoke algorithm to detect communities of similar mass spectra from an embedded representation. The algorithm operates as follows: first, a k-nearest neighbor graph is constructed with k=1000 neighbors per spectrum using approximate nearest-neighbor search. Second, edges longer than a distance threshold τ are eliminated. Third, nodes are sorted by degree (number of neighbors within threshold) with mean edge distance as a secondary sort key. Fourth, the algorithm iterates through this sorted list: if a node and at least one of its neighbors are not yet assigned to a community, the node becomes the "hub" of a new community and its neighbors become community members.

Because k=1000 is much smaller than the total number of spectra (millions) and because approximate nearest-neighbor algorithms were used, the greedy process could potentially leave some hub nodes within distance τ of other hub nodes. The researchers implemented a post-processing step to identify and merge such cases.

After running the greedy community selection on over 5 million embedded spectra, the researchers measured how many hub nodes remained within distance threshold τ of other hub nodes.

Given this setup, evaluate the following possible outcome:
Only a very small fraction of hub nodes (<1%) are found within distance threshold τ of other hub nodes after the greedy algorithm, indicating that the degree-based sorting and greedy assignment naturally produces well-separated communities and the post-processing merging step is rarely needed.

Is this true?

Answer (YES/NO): YES